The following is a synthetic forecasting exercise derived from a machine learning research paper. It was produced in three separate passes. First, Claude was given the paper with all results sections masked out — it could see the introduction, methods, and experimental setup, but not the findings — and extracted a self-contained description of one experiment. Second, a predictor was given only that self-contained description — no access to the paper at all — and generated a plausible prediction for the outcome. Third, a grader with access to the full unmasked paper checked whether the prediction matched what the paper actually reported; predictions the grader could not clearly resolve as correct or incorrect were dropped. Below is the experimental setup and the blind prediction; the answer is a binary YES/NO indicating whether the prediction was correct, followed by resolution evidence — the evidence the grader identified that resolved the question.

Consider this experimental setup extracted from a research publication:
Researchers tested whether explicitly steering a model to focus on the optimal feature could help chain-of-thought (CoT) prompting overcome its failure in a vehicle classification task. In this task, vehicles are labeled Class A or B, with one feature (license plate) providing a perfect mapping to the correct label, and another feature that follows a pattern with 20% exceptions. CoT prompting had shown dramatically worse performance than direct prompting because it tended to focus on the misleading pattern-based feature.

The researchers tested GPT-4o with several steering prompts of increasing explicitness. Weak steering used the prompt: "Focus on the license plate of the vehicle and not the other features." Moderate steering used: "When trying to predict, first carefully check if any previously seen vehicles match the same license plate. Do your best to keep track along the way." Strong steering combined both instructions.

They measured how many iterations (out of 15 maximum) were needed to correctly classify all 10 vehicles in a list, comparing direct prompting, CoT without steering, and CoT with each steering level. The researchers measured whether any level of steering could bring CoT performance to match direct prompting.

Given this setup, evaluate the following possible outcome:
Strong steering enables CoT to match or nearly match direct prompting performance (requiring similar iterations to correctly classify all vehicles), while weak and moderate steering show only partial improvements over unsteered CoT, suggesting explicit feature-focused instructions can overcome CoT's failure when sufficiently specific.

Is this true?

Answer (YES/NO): NO